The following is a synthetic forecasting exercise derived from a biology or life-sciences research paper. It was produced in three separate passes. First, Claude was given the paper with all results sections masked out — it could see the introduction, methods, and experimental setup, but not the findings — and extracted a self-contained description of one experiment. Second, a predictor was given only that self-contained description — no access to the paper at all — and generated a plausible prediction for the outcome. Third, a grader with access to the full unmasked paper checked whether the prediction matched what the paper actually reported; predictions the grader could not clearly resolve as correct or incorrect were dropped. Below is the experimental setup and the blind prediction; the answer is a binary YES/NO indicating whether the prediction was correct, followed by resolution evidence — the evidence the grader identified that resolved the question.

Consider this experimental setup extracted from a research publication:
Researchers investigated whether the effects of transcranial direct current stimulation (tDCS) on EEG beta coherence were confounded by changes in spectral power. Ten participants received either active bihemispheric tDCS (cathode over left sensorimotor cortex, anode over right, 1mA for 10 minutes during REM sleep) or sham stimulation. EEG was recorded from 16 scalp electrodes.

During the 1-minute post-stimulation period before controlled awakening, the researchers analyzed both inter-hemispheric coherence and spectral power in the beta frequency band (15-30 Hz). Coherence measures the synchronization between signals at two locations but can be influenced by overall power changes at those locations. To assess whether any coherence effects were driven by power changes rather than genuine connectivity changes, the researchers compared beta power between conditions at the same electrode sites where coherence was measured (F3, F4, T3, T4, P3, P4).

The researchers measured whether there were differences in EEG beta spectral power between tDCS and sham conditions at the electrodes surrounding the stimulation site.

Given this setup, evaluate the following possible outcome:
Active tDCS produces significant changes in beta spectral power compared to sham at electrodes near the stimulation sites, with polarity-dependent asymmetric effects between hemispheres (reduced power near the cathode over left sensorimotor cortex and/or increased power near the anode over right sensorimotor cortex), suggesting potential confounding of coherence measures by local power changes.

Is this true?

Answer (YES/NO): NO